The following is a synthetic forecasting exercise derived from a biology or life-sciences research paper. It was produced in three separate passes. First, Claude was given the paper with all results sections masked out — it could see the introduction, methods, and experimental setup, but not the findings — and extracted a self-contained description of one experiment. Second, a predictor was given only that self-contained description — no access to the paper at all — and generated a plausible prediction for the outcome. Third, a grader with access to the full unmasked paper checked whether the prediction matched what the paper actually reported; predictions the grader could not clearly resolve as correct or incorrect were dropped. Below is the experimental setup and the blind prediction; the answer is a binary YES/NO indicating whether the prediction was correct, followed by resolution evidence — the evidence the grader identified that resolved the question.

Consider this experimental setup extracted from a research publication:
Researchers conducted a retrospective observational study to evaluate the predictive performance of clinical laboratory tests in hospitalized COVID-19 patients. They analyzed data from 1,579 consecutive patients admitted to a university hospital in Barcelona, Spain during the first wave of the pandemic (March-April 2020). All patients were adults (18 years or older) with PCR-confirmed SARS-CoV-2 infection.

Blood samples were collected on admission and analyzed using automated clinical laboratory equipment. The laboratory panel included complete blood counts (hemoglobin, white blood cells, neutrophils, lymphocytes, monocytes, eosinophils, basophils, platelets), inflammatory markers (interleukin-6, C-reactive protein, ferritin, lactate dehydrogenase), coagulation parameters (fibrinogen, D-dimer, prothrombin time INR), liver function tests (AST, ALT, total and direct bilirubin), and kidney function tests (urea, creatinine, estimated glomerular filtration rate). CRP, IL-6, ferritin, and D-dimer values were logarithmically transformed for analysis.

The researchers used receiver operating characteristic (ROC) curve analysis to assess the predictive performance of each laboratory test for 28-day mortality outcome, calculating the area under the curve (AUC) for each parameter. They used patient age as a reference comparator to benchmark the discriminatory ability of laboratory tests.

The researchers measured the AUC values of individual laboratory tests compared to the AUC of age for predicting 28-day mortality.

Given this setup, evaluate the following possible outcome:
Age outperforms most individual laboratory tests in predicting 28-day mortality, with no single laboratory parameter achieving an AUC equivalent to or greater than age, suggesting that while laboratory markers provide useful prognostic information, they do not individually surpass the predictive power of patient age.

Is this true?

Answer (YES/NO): YES